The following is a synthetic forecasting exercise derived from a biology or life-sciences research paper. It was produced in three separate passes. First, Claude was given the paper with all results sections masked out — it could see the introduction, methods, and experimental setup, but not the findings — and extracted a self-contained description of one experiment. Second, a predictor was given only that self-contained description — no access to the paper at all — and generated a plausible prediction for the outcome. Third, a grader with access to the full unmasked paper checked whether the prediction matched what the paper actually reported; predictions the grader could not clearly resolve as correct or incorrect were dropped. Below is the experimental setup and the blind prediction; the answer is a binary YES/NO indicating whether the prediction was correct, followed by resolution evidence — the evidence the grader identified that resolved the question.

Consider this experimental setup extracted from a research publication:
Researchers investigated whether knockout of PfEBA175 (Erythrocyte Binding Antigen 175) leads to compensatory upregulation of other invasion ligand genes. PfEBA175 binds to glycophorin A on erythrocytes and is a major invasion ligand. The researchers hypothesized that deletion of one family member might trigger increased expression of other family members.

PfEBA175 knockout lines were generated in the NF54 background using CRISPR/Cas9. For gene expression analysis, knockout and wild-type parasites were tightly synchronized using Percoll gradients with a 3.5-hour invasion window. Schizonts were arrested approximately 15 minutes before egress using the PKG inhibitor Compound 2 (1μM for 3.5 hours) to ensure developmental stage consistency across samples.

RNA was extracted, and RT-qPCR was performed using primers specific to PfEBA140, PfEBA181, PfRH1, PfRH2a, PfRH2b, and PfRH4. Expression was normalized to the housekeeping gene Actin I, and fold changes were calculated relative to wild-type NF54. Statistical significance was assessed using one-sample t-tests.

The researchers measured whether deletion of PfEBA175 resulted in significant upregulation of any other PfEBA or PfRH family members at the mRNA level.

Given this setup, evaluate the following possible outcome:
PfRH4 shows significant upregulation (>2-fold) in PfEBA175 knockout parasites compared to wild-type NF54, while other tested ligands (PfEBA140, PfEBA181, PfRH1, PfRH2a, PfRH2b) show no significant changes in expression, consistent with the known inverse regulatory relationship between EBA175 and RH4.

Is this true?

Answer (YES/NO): NO